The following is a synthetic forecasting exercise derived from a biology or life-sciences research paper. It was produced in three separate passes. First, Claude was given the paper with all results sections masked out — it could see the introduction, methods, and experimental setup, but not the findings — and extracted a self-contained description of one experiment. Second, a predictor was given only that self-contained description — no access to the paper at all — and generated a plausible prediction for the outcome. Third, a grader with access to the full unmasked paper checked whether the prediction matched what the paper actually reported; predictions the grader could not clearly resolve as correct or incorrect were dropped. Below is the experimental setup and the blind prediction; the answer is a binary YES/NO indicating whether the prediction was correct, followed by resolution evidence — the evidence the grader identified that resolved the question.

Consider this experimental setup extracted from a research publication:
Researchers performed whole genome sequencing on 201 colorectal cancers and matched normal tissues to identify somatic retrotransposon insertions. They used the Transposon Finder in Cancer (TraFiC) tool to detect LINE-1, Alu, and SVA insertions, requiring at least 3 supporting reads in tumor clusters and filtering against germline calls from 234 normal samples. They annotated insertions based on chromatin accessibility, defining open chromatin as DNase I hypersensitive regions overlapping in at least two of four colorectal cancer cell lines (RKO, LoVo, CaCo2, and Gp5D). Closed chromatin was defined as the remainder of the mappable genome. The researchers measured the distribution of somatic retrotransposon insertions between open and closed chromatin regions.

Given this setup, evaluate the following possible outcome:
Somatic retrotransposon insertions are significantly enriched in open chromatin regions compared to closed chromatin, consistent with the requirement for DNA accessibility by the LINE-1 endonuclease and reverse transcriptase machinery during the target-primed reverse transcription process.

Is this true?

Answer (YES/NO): NO